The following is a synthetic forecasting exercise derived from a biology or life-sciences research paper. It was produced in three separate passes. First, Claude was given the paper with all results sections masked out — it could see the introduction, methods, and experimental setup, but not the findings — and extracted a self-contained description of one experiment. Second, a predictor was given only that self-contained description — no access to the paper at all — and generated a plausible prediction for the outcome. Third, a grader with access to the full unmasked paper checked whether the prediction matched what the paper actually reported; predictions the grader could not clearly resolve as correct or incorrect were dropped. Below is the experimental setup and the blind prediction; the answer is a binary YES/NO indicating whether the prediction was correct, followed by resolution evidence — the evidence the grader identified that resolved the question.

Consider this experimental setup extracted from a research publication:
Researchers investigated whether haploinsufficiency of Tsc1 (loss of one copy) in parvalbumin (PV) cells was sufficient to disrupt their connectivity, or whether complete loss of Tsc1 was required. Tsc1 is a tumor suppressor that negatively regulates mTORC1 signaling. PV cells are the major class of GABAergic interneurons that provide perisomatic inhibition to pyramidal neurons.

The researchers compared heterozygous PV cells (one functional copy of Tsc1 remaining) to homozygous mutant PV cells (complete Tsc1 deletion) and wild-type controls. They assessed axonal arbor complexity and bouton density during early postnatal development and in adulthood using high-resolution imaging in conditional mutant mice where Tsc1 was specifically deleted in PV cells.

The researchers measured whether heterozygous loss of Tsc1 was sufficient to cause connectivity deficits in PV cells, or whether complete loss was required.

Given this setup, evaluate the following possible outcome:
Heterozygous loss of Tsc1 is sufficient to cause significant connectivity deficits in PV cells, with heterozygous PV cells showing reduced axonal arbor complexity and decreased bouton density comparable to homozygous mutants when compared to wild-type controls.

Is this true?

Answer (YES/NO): YES